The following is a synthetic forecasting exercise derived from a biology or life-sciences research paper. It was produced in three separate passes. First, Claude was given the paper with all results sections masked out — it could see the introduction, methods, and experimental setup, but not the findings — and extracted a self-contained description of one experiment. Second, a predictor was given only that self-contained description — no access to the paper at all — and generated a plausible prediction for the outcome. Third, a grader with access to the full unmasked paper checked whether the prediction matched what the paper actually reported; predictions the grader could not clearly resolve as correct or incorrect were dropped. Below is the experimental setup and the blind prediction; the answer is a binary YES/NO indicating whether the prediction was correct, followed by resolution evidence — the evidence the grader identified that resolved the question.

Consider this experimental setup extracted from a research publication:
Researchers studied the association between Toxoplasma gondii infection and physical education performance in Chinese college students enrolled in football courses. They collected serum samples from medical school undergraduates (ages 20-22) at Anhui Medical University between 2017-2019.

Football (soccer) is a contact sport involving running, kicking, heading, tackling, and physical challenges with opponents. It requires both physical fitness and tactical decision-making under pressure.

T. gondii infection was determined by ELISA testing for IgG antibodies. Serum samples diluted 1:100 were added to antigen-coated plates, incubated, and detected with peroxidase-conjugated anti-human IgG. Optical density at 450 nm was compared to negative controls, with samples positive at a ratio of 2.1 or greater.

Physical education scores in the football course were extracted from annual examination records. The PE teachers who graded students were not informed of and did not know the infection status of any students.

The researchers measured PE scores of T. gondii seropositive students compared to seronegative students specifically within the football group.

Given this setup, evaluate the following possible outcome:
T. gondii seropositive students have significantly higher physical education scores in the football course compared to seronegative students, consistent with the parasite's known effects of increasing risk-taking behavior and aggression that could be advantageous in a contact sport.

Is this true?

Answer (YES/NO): YES